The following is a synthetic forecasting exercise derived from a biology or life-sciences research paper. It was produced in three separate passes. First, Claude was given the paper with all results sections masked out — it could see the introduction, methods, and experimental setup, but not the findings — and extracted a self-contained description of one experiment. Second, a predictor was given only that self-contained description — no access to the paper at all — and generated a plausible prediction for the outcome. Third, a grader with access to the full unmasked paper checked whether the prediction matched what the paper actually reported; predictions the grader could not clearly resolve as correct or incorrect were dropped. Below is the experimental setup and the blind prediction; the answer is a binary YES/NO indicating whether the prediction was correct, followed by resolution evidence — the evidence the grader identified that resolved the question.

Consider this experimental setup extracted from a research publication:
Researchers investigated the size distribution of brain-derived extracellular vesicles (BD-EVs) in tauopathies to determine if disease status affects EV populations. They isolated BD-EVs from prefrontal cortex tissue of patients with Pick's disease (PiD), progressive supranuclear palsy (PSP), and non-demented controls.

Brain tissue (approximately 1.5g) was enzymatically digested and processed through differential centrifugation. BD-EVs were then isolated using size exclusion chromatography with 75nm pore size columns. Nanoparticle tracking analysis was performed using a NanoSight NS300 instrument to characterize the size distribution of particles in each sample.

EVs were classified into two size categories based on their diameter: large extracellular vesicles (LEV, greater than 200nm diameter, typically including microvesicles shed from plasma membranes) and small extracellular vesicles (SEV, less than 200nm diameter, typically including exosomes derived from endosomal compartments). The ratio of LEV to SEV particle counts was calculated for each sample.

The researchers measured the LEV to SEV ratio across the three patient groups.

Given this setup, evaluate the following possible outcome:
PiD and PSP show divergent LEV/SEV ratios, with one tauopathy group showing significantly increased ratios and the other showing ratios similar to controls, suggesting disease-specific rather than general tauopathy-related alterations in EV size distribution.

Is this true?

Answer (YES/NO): NO